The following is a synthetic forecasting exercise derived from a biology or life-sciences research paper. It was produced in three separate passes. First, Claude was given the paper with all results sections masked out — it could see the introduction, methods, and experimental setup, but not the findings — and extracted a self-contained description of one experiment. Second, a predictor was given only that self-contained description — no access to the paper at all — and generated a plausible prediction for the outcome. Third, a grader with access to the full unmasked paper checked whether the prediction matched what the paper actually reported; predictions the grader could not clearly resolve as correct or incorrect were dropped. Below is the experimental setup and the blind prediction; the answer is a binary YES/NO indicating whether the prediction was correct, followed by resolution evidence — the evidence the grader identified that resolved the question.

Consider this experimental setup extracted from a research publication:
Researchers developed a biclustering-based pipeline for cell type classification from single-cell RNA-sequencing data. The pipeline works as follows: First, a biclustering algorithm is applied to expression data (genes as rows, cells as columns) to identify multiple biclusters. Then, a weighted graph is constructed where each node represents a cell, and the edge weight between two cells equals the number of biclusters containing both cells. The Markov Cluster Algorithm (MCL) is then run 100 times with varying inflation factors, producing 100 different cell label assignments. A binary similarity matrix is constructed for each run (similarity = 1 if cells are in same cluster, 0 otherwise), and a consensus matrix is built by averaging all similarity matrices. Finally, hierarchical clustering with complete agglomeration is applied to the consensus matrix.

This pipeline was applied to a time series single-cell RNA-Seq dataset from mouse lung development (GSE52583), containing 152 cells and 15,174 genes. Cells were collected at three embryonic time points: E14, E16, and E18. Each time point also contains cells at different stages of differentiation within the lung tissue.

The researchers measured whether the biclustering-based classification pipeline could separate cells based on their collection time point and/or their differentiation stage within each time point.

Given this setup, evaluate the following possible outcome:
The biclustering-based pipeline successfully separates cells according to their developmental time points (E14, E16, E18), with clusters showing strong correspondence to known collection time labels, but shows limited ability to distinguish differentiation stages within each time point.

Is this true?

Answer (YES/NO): YES